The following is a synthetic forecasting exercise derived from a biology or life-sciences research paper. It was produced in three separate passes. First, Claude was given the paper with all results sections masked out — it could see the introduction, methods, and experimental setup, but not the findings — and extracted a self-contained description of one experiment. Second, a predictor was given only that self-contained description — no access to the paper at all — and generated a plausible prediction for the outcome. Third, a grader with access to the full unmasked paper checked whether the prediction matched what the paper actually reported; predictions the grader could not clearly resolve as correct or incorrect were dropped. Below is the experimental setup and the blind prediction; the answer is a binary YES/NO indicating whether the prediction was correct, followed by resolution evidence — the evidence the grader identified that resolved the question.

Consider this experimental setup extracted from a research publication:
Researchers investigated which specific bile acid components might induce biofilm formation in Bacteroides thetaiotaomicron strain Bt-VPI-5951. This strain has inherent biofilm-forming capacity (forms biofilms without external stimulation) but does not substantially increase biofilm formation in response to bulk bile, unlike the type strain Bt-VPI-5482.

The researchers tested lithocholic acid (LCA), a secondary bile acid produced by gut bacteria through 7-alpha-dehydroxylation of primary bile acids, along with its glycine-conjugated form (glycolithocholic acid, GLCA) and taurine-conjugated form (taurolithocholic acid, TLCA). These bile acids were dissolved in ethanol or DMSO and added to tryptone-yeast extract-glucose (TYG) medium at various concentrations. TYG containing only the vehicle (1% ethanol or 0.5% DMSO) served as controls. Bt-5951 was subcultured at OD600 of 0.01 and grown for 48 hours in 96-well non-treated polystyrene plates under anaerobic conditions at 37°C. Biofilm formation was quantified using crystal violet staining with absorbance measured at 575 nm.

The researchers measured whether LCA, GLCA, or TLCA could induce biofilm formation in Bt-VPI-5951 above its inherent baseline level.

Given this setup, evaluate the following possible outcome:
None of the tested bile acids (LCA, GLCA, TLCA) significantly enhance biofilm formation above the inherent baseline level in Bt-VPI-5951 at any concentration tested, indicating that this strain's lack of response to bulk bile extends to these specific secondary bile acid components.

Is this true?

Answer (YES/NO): NO